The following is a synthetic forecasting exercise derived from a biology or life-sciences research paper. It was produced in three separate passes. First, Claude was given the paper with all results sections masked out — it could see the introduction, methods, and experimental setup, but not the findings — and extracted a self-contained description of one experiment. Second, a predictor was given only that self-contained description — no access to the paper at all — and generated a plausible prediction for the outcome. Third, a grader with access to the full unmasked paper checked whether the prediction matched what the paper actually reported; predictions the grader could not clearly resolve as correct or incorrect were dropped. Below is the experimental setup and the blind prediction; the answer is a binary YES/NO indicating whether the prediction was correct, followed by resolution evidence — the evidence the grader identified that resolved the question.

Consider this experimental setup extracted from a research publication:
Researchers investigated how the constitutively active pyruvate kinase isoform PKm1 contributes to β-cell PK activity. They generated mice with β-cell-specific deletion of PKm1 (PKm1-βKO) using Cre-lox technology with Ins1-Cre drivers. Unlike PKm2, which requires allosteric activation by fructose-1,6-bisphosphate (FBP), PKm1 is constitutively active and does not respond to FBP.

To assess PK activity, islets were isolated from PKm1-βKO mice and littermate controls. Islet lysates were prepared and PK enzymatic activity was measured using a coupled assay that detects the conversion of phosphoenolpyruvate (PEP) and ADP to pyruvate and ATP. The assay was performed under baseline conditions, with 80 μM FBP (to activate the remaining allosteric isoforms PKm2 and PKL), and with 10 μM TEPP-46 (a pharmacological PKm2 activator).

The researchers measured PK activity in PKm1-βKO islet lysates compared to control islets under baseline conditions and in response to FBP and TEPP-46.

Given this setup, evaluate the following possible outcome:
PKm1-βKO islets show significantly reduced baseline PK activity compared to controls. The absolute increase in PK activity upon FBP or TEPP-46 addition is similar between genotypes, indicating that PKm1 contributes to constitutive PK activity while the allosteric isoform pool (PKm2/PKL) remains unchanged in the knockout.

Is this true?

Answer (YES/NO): NO